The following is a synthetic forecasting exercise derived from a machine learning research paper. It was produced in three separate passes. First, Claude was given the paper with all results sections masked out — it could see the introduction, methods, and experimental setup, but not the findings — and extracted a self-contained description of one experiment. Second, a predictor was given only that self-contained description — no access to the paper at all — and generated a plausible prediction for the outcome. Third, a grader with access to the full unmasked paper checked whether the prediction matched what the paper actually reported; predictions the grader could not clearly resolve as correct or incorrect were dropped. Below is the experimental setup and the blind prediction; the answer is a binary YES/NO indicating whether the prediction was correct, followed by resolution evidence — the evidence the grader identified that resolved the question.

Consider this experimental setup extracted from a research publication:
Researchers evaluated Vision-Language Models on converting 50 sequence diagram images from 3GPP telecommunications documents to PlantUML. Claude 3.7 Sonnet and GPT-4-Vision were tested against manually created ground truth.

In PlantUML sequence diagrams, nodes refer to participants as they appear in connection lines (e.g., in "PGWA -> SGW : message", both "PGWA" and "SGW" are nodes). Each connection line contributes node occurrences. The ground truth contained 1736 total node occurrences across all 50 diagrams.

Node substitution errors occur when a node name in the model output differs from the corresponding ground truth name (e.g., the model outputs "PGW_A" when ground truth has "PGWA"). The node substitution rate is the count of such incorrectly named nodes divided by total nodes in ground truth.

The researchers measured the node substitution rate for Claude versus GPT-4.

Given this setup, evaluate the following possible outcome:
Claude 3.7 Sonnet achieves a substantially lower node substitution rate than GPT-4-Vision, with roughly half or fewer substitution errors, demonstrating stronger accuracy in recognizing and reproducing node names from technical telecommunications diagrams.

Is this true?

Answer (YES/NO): YES